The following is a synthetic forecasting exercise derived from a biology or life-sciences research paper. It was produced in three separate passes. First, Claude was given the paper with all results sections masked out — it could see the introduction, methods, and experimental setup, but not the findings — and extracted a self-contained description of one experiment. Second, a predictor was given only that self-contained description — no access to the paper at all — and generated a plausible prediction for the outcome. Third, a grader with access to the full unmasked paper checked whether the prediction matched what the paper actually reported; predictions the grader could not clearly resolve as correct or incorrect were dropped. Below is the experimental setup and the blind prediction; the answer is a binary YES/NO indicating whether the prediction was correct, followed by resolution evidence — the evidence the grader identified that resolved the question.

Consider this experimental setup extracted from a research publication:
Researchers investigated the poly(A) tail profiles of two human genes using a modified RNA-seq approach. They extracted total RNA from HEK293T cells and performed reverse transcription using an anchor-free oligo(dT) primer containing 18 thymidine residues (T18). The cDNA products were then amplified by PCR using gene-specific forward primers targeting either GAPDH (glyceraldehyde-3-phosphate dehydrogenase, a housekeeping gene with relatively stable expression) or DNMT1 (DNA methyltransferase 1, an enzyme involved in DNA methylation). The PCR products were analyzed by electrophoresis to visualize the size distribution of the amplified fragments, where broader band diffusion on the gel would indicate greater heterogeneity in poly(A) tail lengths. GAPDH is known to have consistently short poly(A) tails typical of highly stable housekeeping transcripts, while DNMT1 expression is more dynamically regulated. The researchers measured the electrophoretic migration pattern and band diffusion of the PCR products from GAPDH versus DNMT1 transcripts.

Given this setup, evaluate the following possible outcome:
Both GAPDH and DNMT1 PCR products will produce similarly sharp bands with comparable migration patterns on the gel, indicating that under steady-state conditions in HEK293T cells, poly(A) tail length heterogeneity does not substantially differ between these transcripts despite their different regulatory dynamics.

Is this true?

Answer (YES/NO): NO